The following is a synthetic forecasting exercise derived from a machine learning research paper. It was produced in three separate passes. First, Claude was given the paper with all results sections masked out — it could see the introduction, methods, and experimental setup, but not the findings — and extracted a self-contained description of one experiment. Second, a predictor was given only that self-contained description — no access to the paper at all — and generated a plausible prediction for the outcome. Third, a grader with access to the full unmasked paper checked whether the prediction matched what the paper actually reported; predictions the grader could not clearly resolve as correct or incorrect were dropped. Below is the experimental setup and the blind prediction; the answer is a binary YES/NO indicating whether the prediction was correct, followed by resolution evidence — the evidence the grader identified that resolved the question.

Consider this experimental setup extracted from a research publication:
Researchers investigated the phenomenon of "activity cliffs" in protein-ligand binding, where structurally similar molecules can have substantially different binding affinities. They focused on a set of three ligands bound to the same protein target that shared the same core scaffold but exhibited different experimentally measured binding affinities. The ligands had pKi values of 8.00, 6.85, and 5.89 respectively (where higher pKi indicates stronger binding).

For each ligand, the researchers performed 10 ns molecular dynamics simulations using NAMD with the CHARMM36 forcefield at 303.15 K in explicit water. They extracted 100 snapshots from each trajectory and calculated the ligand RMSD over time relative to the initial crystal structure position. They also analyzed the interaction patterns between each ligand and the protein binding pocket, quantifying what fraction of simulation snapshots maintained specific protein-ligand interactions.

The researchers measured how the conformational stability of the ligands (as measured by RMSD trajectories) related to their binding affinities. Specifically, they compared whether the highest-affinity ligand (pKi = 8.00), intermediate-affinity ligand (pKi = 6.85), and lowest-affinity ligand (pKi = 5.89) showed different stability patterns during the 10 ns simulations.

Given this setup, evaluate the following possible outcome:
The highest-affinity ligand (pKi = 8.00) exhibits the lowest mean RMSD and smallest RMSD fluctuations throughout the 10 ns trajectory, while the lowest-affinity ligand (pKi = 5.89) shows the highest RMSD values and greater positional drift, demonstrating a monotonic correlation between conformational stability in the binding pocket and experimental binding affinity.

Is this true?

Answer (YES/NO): YES